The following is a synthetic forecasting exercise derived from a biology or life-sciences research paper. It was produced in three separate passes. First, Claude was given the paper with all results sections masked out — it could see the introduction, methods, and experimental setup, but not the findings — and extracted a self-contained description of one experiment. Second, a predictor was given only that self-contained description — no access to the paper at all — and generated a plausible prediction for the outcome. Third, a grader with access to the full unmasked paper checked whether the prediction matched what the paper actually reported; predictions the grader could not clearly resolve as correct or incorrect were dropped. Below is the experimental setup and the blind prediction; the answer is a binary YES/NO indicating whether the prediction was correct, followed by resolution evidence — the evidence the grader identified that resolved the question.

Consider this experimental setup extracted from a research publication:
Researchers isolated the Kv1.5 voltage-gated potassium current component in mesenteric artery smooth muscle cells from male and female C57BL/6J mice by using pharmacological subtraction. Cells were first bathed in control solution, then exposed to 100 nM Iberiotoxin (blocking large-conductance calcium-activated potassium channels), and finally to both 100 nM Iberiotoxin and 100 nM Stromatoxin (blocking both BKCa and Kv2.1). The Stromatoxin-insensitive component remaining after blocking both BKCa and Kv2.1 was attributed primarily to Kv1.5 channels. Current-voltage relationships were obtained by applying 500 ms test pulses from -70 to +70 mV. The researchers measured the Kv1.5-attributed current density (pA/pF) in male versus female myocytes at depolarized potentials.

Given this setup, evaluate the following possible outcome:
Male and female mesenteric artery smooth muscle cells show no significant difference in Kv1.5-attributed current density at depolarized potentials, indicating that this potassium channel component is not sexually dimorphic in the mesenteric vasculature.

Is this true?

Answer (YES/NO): YES